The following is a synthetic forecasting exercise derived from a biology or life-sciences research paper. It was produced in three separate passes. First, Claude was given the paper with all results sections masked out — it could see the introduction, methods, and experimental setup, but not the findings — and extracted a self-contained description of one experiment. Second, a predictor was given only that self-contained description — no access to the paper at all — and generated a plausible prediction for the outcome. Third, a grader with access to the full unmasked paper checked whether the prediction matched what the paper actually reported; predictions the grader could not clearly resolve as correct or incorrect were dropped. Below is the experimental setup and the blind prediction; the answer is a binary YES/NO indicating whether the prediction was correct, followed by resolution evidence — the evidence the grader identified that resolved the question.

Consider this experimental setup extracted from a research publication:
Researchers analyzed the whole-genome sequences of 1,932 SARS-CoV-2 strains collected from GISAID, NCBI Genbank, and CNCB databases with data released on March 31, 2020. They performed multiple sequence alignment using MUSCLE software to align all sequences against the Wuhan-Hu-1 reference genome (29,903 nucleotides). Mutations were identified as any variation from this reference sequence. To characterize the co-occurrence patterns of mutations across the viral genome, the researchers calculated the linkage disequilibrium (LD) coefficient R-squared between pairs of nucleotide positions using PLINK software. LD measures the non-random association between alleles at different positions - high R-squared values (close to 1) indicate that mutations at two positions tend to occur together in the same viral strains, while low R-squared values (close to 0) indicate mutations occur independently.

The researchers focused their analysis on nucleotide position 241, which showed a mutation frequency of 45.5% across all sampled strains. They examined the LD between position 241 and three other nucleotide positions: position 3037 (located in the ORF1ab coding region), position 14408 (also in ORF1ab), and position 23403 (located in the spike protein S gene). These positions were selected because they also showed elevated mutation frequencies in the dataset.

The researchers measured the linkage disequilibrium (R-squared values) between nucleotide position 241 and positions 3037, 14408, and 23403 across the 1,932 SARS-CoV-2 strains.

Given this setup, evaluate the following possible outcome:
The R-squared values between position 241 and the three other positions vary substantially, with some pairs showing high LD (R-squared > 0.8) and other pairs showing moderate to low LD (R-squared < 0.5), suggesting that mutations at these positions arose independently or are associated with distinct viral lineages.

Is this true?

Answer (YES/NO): NO